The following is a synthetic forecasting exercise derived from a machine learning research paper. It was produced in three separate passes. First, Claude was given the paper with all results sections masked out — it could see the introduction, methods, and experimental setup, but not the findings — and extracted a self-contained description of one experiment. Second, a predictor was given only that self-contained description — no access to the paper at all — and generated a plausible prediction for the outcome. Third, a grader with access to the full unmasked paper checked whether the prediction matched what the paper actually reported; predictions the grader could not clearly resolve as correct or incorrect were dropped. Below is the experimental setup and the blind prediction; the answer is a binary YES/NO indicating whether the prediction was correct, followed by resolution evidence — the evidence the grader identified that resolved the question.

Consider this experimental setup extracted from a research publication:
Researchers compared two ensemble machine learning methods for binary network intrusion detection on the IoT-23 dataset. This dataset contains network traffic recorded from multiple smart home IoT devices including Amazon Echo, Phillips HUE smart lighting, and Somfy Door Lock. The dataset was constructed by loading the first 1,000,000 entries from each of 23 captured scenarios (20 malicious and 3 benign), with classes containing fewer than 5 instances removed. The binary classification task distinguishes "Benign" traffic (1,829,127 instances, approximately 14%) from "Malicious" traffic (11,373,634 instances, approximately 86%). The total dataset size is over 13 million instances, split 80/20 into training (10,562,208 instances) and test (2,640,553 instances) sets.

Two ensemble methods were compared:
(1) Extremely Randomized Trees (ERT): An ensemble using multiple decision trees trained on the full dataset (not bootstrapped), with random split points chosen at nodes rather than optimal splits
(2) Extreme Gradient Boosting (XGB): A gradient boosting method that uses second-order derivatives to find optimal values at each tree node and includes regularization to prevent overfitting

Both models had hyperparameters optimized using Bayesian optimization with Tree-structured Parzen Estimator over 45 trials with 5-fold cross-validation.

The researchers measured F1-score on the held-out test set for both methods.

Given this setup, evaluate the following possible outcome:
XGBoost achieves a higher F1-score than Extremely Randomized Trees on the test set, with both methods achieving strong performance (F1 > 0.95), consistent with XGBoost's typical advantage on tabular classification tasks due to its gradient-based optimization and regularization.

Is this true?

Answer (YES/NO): NO